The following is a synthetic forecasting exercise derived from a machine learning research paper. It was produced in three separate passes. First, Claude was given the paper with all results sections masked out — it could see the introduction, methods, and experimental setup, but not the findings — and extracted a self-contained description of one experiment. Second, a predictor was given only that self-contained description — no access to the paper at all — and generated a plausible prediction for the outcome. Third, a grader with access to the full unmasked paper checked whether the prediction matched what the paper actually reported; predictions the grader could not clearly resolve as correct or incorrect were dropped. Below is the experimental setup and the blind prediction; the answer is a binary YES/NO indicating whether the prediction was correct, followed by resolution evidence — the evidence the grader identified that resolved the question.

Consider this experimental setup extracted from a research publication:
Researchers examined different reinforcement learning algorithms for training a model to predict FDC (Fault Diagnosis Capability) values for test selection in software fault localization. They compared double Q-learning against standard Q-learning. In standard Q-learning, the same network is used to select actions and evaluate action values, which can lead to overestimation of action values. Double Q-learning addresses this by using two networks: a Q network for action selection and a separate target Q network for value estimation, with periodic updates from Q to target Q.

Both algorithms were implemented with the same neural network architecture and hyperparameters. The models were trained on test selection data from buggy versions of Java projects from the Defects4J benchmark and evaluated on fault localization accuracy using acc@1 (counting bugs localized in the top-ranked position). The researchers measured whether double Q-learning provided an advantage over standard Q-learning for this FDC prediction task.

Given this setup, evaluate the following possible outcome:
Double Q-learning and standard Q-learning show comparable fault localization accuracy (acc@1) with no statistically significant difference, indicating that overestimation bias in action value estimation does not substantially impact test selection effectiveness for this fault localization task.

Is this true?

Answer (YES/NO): NO